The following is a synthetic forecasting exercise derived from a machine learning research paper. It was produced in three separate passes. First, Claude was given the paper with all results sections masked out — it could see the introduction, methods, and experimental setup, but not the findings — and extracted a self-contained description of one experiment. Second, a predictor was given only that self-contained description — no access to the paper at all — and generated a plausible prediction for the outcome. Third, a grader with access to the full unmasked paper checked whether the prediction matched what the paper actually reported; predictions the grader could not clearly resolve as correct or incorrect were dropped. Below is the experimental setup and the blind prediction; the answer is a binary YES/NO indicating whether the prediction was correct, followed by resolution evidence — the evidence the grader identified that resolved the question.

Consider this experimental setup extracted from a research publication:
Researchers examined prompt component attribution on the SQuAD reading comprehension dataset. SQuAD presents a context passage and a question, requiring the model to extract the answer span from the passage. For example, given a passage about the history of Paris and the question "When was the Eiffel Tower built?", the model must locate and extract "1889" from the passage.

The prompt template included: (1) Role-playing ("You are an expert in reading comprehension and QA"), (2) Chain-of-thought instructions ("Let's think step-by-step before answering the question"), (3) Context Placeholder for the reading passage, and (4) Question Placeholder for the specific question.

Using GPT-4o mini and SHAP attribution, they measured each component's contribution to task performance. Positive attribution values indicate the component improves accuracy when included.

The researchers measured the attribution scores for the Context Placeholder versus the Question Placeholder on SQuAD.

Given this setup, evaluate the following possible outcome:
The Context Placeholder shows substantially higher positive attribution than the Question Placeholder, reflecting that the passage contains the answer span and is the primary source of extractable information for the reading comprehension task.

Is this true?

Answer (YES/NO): NO